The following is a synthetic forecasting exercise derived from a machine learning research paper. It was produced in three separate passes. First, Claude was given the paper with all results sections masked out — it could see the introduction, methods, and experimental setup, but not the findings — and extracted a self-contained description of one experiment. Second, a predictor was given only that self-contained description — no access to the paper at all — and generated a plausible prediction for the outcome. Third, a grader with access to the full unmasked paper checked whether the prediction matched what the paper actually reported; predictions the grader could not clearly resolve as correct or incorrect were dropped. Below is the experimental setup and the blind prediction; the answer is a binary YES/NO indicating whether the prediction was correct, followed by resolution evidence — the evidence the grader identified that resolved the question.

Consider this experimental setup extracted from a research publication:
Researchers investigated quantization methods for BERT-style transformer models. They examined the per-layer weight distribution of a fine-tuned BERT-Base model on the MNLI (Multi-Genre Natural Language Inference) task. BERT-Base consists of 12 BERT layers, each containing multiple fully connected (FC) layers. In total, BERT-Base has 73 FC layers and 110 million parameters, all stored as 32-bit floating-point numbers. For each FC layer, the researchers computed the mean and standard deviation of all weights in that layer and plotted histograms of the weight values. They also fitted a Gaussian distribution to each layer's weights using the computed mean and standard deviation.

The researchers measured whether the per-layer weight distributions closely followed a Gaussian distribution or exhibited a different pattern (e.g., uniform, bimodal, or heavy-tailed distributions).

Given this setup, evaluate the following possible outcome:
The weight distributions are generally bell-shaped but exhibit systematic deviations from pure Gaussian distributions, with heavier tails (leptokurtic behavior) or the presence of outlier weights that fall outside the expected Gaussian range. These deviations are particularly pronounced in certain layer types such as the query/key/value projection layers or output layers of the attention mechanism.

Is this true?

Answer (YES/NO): NO